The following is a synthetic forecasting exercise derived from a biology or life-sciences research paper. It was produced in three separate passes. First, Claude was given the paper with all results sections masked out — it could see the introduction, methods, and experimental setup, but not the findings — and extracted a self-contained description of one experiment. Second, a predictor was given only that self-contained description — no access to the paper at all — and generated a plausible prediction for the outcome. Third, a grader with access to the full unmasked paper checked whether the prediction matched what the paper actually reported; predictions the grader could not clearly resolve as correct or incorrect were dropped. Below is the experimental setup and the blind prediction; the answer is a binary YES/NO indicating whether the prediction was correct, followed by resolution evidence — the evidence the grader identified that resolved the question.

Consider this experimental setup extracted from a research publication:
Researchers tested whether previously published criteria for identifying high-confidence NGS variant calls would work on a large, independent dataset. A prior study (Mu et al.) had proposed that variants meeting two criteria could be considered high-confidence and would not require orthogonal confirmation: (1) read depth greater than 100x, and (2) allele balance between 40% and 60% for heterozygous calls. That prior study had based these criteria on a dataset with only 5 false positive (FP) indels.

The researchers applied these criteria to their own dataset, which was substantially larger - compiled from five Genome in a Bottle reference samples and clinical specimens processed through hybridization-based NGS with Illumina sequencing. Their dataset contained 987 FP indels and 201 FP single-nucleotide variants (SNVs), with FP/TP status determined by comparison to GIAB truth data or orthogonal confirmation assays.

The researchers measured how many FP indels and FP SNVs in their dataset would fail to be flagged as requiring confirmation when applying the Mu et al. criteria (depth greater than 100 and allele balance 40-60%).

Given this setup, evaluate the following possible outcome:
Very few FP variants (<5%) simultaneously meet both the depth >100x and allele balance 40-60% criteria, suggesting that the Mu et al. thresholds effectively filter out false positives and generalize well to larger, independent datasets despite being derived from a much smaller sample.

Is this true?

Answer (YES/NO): NO